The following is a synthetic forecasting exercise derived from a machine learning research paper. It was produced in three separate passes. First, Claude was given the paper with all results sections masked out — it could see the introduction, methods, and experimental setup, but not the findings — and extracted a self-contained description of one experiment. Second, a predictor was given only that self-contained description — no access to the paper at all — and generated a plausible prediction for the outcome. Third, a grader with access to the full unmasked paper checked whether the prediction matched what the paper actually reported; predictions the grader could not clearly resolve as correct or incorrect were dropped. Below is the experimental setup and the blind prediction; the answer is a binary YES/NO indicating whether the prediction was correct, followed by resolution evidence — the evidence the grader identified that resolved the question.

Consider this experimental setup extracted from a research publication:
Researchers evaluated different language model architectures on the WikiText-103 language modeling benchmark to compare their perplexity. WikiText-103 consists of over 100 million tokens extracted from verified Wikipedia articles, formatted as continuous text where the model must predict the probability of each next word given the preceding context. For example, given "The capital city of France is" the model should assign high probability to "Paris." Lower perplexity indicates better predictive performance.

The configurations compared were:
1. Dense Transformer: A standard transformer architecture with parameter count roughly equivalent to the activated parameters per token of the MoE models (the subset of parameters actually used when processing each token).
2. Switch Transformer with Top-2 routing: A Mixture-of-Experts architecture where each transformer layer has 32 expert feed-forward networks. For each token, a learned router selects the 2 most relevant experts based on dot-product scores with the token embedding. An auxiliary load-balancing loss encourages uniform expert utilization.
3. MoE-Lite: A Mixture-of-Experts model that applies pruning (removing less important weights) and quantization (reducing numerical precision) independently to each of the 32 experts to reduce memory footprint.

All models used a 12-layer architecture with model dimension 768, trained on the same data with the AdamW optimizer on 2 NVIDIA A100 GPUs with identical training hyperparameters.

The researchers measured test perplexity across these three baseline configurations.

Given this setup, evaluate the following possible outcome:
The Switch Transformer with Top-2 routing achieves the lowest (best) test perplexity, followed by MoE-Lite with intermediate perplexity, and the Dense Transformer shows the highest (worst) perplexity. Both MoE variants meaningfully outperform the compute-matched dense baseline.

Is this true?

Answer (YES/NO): YES